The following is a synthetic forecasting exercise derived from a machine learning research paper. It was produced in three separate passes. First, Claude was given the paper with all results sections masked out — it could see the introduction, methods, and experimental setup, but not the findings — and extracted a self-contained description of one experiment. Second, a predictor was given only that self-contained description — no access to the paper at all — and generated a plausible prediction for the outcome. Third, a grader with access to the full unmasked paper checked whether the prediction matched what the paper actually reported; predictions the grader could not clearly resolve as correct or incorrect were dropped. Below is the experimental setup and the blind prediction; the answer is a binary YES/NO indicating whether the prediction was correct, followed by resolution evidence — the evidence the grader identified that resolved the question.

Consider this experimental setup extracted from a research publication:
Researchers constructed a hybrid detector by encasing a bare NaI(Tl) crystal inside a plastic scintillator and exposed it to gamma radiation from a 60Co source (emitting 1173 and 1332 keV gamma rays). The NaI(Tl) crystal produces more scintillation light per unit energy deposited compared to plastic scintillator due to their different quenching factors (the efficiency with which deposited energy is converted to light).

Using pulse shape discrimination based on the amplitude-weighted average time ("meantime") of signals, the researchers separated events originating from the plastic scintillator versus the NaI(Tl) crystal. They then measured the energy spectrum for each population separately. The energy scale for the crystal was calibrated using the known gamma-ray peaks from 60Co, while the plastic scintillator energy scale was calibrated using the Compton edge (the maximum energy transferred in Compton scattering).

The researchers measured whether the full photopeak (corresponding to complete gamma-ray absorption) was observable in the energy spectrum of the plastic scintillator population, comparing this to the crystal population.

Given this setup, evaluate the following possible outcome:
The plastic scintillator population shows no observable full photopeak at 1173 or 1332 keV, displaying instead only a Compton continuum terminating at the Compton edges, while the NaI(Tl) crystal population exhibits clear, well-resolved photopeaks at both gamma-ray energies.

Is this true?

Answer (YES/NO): YES